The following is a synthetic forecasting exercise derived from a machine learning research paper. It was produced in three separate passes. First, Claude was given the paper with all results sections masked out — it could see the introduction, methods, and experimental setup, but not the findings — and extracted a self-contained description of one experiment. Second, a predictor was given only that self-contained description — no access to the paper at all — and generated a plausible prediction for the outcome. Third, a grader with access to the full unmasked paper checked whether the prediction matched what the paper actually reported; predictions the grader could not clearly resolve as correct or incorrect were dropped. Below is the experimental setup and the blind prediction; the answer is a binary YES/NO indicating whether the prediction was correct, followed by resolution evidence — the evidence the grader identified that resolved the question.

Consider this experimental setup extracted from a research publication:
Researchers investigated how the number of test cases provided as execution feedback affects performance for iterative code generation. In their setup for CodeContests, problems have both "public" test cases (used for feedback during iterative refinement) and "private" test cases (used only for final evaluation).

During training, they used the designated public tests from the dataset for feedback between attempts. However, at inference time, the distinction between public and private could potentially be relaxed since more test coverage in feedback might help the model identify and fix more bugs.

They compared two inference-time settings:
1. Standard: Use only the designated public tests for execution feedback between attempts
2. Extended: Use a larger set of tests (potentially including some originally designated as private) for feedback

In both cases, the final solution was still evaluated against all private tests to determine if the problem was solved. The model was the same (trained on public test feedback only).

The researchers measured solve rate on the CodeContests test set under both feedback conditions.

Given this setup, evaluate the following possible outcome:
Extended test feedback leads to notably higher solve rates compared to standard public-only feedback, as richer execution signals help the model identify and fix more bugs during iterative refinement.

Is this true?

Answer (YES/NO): NO